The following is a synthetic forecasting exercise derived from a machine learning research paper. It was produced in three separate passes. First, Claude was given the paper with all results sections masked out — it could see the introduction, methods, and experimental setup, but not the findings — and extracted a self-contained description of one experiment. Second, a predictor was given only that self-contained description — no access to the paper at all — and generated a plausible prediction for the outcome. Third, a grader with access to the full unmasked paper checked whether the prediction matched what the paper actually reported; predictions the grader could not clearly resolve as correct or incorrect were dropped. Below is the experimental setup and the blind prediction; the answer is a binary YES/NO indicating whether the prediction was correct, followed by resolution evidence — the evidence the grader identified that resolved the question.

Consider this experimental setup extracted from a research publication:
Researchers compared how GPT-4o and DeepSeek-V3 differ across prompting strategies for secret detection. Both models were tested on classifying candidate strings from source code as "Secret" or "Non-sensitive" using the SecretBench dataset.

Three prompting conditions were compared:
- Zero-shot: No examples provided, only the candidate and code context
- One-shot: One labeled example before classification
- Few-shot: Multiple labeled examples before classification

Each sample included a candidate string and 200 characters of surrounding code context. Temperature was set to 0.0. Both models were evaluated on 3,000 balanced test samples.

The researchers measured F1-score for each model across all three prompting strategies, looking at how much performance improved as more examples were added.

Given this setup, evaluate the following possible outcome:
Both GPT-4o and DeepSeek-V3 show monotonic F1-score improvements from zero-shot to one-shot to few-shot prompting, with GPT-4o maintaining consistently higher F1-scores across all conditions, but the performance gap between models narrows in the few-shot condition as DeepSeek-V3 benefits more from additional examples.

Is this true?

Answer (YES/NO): NO